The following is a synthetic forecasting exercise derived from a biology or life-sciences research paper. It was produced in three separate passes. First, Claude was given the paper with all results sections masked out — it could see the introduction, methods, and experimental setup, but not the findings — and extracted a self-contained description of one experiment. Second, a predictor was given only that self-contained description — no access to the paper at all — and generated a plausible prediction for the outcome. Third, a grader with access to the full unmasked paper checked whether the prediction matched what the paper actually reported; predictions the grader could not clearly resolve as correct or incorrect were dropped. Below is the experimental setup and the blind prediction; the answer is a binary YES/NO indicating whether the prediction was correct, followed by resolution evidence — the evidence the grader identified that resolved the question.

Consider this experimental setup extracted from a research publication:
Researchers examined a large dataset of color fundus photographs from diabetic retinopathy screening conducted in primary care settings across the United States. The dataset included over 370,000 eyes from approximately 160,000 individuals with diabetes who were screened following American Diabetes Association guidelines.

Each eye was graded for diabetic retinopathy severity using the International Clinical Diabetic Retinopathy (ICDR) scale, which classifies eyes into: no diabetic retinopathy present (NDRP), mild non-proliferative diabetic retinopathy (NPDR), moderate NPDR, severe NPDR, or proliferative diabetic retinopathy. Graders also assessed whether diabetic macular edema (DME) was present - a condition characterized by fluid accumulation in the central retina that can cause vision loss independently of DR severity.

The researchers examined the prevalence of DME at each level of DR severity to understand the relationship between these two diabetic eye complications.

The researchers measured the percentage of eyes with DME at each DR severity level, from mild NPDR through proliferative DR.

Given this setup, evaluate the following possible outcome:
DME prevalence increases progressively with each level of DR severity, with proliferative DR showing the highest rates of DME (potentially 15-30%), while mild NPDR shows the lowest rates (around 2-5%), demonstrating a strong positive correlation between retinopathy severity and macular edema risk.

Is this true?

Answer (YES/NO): NO